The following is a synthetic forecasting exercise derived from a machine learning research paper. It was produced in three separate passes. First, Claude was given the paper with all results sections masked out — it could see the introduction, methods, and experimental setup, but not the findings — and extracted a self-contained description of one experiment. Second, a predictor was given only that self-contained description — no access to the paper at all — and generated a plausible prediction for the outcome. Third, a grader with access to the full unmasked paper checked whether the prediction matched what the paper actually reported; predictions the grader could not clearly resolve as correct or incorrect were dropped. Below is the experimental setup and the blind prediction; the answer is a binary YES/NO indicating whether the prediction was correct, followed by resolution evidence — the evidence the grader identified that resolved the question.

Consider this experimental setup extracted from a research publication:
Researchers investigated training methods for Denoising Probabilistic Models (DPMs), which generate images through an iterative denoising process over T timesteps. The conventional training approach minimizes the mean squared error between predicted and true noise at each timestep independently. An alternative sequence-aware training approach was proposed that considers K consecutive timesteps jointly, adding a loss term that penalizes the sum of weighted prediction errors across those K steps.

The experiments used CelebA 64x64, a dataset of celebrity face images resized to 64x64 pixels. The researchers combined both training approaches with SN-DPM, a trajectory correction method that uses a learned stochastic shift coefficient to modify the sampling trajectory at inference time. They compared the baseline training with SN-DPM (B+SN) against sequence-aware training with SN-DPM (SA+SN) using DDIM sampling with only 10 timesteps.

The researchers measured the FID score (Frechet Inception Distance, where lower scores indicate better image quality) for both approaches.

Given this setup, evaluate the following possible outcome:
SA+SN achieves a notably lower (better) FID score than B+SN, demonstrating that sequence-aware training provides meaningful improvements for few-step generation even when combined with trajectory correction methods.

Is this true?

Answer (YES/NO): NO